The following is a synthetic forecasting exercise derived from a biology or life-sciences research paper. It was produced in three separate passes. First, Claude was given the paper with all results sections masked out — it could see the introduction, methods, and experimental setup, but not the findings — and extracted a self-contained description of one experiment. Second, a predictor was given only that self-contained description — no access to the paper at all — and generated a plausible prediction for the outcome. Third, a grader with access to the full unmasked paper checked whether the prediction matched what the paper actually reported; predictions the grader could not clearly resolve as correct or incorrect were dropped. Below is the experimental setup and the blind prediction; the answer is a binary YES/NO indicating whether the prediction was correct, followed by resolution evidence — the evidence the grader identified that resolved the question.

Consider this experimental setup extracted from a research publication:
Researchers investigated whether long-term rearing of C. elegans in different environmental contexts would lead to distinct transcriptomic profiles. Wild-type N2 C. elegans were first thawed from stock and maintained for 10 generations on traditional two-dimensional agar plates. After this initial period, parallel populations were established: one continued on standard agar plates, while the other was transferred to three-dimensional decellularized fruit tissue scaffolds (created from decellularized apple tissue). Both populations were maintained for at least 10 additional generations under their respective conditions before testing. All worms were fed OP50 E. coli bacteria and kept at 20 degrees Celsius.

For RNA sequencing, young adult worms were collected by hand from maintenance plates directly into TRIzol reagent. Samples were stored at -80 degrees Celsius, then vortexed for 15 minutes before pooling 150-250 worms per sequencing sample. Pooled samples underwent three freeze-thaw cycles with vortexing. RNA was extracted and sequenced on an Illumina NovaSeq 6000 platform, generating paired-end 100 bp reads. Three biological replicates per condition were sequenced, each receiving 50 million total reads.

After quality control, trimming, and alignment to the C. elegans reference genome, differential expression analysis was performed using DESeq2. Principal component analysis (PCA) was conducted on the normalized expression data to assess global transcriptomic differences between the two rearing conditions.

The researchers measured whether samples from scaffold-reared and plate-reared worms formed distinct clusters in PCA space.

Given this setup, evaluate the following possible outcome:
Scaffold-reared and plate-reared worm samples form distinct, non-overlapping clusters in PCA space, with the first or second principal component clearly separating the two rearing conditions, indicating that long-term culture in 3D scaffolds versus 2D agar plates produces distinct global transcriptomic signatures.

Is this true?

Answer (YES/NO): NO